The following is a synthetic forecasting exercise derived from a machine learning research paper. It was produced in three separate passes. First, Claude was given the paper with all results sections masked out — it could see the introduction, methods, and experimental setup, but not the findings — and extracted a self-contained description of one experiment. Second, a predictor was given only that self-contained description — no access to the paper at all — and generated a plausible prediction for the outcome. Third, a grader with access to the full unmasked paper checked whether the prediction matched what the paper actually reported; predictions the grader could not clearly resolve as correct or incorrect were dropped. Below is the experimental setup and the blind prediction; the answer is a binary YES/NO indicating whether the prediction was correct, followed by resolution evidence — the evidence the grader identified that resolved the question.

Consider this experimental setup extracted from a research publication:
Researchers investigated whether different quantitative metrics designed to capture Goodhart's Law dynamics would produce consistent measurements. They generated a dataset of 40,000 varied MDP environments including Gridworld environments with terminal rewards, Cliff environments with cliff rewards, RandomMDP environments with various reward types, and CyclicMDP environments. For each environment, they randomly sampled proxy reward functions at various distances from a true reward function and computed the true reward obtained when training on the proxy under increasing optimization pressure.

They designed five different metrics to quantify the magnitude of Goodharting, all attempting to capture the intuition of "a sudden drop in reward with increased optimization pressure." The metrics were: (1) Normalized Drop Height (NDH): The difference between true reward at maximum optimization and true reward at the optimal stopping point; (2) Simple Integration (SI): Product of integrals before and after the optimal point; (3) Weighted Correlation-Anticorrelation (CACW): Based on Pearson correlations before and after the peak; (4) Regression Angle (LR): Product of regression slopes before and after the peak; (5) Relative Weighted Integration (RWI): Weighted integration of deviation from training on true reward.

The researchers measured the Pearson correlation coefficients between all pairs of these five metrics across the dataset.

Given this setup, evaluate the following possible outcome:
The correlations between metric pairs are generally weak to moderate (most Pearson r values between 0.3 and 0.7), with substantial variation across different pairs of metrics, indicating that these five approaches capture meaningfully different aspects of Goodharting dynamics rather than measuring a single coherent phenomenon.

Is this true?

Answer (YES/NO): NO